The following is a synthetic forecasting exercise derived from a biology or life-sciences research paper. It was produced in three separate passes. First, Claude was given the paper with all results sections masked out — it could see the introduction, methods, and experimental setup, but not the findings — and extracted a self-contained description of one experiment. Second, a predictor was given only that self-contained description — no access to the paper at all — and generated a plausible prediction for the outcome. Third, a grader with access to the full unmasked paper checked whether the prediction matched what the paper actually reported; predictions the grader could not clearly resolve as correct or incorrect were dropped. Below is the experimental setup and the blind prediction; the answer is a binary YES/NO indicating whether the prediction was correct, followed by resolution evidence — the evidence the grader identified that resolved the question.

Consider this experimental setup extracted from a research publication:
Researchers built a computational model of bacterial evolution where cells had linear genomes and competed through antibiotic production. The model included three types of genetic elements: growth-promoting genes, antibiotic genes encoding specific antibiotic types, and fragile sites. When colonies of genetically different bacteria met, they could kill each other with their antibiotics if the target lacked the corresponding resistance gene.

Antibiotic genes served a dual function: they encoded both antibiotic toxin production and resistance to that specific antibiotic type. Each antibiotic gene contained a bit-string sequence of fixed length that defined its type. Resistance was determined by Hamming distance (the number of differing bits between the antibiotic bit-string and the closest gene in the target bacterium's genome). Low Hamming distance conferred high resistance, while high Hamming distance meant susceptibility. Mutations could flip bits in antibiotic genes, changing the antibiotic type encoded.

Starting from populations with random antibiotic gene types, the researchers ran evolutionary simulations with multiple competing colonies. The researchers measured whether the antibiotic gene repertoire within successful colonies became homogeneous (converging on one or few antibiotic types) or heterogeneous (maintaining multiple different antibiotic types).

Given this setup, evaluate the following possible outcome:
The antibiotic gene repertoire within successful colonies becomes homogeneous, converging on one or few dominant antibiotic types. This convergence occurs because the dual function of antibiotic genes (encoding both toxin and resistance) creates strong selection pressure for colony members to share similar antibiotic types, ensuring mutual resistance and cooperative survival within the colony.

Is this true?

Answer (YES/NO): NO